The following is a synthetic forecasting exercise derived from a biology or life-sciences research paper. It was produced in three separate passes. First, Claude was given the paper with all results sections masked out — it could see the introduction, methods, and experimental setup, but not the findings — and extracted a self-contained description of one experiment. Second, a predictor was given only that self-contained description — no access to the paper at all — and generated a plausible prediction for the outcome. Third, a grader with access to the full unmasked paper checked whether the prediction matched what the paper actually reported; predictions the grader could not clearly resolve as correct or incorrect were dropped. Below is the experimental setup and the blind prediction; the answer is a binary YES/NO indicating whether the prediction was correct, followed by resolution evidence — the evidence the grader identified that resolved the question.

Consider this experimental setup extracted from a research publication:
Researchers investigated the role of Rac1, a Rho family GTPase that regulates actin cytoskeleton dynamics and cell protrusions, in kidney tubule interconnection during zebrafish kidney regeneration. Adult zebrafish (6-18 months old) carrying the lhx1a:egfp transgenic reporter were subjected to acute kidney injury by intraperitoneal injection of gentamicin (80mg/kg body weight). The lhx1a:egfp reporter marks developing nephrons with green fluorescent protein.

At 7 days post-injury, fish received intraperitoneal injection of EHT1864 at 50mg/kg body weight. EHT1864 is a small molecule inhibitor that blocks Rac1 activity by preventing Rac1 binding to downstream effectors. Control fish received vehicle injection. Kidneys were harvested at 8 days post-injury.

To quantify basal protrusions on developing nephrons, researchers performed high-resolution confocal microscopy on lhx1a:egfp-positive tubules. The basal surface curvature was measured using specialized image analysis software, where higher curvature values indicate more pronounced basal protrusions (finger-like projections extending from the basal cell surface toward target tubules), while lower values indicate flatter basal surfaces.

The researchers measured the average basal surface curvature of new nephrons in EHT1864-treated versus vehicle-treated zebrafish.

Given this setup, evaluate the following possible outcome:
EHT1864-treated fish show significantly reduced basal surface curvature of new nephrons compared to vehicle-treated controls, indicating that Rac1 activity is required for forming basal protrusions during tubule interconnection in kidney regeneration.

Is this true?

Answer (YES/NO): NO